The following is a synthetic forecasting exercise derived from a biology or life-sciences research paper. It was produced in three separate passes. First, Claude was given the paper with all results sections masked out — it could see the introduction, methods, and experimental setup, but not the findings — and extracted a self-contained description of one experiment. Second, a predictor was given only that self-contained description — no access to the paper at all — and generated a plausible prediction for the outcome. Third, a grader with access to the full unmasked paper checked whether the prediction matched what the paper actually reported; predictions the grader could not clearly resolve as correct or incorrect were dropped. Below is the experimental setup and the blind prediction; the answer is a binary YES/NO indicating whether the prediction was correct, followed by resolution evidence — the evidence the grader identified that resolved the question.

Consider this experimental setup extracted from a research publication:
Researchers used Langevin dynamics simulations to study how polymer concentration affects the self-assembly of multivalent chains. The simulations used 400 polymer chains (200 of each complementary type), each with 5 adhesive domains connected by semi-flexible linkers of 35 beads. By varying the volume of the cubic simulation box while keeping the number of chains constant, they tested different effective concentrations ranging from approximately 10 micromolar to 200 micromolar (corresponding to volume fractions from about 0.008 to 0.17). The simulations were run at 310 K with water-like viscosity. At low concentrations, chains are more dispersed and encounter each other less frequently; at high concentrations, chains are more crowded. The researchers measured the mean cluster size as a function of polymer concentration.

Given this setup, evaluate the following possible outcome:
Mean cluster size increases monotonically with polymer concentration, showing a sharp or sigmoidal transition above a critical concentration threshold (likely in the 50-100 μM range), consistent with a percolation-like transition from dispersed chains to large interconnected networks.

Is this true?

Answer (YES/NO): YES